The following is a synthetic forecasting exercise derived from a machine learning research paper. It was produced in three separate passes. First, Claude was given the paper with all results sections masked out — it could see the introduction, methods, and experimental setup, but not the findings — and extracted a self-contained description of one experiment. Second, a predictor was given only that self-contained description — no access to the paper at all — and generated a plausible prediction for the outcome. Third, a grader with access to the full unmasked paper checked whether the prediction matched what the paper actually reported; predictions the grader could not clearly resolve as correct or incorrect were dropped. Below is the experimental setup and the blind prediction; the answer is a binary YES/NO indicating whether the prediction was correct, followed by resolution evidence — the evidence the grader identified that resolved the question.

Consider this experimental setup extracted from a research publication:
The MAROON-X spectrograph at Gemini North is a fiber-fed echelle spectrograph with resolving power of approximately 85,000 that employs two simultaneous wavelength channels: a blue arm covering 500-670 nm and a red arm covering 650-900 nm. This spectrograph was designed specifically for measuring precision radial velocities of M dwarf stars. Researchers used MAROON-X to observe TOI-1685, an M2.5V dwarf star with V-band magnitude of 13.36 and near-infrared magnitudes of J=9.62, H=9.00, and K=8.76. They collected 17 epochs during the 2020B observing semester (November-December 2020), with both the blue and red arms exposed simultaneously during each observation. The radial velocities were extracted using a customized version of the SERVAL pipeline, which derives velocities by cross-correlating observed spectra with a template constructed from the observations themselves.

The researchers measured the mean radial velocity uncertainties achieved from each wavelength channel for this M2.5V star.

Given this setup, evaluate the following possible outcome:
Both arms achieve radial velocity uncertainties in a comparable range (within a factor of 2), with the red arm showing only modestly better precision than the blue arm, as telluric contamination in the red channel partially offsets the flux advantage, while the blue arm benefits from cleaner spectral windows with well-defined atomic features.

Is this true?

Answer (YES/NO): YES